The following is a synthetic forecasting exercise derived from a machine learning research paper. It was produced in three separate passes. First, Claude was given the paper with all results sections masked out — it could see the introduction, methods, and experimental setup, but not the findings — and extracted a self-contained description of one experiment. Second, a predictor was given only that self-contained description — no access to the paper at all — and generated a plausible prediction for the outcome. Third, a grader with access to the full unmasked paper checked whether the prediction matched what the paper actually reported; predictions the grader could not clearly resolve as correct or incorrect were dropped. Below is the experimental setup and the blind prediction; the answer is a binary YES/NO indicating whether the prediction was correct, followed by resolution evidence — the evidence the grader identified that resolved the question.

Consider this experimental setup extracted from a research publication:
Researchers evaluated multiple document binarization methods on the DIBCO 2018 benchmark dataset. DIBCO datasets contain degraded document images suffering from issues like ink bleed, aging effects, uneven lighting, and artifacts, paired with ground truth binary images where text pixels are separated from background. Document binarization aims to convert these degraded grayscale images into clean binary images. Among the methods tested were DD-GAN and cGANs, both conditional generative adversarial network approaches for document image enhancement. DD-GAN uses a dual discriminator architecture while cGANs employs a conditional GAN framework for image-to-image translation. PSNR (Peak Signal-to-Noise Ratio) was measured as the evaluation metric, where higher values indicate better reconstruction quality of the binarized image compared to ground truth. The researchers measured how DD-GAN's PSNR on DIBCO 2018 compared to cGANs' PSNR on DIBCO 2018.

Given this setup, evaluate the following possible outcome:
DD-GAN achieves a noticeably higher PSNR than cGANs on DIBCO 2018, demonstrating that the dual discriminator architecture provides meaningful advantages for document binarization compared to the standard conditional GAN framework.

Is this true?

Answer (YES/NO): NO